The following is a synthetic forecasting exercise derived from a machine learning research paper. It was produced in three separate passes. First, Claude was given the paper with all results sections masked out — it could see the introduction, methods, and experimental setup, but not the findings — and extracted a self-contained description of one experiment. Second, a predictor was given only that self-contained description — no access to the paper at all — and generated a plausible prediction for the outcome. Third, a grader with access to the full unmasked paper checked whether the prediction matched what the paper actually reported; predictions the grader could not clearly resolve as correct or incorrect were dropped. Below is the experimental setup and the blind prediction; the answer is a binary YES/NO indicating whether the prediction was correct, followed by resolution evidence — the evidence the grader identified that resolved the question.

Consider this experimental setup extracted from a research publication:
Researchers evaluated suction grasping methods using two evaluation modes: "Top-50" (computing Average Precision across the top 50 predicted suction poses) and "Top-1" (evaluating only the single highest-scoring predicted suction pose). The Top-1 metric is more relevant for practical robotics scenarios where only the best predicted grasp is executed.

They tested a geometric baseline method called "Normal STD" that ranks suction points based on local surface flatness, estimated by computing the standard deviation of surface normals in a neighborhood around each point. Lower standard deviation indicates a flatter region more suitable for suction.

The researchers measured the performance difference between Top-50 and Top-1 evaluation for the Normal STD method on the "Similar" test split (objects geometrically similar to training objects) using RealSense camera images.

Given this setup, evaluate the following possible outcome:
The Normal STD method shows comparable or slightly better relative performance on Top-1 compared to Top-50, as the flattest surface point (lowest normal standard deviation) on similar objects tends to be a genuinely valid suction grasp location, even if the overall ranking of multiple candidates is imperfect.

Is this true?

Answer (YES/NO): NO